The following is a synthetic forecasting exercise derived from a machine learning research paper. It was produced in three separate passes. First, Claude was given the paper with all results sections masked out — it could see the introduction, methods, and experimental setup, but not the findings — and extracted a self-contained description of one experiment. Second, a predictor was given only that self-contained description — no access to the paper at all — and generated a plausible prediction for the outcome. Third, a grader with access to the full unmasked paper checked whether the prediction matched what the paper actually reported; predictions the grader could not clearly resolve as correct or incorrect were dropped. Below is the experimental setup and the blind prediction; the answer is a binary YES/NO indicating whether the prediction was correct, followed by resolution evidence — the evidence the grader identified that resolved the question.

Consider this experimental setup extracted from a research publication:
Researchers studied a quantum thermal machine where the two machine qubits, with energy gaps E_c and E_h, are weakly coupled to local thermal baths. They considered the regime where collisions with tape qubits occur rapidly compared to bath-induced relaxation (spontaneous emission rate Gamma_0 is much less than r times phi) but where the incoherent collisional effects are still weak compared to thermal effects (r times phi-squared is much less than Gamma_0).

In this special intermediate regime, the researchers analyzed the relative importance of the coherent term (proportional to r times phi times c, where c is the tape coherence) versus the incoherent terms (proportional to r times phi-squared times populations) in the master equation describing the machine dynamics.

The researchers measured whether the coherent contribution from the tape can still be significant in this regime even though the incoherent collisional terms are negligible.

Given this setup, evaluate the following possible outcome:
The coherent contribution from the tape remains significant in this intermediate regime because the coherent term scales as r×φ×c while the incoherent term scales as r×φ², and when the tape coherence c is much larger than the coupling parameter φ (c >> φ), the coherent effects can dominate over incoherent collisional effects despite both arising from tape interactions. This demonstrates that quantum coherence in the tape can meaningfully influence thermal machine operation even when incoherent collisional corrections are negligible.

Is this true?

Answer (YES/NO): YES